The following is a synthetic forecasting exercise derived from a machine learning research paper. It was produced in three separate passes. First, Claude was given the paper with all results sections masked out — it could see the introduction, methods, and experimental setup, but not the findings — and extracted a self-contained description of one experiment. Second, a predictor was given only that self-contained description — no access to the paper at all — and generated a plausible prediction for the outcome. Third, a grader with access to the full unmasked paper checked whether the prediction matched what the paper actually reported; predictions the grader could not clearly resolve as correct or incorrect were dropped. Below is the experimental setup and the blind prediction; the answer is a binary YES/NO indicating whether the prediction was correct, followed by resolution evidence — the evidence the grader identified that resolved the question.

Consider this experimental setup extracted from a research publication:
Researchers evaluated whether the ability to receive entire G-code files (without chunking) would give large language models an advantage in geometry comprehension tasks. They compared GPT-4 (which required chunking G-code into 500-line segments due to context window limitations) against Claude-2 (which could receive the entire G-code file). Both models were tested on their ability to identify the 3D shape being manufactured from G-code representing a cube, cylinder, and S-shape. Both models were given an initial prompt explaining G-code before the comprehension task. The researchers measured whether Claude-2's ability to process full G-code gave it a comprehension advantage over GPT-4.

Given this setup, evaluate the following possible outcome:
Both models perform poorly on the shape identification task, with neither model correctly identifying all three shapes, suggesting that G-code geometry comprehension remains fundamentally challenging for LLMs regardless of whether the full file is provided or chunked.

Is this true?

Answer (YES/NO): YES